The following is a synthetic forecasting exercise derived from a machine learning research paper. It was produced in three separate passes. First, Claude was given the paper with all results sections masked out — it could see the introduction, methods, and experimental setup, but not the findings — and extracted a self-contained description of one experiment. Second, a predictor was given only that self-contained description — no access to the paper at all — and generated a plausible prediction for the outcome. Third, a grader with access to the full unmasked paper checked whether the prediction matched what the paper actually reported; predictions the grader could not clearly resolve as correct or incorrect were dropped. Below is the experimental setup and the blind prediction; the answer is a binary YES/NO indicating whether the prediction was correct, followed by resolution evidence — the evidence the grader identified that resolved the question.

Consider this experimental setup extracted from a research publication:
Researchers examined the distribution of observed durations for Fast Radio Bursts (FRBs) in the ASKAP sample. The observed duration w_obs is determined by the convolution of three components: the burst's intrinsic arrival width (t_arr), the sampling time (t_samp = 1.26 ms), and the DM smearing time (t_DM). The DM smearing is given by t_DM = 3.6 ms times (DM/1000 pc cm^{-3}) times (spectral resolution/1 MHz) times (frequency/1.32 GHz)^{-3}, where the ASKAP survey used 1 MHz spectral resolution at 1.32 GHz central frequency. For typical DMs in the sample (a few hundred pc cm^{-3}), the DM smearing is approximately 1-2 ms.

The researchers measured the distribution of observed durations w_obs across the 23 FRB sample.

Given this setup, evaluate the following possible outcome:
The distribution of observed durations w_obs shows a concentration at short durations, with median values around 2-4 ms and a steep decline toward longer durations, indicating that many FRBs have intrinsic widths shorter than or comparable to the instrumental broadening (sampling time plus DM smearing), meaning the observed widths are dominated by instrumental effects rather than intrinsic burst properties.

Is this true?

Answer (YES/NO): YES